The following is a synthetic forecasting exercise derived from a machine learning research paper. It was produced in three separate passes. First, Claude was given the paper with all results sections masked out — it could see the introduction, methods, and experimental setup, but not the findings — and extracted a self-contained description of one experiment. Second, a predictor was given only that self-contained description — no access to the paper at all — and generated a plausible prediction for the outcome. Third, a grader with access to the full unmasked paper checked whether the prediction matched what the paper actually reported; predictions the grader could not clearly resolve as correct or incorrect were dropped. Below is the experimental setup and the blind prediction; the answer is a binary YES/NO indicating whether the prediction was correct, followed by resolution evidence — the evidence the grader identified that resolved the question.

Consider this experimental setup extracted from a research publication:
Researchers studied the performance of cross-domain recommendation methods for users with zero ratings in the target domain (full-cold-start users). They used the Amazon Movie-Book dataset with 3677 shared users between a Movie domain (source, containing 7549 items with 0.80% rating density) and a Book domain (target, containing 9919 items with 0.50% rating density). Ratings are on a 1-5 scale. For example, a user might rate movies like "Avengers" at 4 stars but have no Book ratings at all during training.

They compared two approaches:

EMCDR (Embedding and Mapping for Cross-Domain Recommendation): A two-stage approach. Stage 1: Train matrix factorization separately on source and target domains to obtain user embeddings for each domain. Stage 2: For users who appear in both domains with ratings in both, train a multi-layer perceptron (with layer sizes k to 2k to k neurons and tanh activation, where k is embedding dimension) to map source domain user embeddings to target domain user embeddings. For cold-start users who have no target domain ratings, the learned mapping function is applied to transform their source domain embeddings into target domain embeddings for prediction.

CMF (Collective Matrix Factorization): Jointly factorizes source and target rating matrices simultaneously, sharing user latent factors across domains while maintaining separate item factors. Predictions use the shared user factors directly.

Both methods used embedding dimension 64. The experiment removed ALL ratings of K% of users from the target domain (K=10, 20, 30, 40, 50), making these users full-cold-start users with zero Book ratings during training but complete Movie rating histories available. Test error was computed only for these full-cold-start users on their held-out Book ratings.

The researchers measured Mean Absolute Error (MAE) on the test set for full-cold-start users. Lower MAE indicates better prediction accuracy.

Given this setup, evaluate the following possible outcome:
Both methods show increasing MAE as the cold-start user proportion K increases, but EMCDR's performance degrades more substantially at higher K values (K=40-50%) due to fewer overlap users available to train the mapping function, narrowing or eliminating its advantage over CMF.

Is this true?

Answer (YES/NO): NO